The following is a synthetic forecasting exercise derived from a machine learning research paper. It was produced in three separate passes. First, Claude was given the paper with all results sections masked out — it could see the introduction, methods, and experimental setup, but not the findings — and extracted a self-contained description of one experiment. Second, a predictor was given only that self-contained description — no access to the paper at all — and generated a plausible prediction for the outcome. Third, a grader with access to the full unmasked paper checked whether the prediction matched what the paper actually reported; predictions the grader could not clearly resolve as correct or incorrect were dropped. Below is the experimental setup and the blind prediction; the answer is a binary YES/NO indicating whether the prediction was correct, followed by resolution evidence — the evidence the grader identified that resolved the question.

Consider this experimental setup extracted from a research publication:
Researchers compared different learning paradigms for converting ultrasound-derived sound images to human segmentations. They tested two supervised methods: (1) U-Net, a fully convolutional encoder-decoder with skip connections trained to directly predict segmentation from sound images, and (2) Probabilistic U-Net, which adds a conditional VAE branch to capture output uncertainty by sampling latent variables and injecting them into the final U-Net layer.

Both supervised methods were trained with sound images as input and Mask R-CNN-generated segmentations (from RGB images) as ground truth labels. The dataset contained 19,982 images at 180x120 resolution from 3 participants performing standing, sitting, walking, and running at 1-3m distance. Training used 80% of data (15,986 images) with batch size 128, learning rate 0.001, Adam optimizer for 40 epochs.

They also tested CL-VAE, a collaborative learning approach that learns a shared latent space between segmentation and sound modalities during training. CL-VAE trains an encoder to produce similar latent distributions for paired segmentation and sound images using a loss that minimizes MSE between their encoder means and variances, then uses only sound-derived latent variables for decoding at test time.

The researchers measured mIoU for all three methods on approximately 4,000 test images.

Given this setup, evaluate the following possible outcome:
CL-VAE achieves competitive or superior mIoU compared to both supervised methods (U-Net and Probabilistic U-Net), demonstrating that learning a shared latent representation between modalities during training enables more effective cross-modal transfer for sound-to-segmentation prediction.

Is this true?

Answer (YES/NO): NO